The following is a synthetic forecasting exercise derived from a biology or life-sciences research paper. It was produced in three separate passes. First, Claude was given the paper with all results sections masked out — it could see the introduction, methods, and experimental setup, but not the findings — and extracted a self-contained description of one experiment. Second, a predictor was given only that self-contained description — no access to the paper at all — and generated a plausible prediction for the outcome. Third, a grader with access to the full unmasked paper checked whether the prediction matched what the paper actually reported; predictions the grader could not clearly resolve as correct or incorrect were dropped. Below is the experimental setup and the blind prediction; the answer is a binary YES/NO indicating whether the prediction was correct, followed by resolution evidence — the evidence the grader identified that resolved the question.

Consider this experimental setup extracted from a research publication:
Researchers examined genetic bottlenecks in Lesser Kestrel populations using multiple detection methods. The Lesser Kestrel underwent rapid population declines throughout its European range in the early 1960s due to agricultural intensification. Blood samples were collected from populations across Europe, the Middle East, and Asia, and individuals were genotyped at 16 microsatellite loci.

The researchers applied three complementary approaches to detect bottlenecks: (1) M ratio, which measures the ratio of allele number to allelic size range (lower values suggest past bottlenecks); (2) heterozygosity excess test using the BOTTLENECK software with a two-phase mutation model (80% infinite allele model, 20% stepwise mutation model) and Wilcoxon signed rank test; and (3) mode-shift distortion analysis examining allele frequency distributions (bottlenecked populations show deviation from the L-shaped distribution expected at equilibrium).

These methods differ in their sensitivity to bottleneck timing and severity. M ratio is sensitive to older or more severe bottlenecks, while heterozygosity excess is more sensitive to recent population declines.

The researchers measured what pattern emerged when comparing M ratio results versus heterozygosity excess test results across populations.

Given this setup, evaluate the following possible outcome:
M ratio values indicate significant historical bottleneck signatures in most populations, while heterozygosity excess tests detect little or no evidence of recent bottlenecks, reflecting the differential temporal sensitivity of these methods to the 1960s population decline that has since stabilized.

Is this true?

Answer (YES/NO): NO